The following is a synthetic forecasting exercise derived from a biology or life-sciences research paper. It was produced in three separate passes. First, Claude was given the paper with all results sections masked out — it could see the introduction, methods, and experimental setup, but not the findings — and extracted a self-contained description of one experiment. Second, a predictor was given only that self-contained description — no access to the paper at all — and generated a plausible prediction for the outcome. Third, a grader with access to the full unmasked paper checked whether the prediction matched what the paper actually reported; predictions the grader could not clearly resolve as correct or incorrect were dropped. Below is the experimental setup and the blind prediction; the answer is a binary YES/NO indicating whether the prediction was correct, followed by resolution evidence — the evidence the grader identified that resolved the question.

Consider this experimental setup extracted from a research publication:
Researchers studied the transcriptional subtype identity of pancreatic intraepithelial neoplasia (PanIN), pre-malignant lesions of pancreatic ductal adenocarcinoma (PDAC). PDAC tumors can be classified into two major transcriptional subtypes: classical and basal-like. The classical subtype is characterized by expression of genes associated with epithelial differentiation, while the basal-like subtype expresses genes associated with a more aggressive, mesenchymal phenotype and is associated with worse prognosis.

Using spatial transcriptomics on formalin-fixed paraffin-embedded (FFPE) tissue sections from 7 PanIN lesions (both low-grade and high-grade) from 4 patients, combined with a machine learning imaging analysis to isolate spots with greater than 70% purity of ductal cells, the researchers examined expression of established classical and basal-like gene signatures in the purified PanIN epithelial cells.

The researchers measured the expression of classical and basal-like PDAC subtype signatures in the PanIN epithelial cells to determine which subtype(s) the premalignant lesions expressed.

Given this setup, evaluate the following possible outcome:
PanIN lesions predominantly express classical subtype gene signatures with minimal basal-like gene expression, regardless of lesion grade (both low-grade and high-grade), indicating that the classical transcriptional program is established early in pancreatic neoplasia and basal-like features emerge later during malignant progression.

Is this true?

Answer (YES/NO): YES